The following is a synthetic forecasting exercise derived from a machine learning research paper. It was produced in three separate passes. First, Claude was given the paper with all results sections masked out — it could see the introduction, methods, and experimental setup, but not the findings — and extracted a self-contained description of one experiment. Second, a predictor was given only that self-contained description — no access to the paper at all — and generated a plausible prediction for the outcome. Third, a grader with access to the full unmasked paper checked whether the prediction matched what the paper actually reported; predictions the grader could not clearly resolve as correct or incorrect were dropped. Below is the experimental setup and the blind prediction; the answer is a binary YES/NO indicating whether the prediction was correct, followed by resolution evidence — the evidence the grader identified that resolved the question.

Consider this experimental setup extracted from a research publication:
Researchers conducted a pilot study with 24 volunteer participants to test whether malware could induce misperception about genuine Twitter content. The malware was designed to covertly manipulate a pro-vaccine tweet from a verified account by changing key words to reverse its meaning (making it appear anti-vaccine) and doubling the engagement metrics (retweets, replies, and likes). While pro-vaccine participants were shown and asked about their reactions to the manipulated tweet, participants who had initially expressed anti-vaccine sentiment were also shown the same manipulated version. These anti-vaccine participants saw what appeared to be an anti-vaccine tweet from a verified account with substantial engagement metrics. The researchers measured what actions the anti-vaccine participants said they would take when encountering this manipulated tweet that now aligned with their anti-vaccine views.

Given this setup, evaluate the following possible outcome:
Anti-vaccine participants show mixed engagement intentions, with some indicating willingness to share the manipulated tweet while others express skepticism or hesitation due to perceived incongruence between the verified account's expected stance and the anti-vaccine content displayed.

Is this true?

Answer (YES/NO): NO